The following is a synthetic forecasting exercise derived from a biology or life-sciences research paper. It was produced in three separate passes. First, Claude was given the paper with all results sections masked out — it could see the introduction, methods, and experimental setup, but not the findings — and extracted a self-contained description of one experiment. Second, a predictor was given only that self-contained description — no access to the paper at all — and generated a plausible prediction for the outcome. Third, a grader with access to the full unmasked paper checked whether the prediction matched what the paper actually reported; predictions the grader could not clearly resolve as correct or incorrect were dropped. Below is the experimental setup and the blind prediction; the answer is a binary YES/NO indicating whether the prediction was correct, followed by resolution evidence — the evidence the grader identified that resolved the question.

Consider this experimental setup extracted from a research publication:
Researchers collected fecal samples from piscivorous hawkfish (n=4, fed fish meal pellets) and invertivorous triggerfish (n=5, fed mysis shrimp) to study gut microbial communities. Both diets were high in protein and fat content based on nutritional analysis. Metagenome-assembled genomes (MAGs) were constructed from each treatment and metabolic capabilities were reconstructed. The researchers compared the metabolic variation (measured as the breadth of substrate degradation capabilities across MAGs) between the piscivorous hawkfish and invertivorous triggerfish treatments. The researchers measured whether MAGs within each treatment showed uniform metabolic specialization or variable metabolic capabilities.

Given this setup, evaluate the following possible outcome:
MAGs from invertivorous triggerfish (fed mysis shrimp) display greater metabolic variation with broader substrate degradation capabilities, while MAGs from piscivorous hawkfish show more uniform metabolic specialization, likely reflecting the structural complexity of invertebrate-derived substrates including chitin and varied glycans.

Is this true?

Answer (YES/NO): NO